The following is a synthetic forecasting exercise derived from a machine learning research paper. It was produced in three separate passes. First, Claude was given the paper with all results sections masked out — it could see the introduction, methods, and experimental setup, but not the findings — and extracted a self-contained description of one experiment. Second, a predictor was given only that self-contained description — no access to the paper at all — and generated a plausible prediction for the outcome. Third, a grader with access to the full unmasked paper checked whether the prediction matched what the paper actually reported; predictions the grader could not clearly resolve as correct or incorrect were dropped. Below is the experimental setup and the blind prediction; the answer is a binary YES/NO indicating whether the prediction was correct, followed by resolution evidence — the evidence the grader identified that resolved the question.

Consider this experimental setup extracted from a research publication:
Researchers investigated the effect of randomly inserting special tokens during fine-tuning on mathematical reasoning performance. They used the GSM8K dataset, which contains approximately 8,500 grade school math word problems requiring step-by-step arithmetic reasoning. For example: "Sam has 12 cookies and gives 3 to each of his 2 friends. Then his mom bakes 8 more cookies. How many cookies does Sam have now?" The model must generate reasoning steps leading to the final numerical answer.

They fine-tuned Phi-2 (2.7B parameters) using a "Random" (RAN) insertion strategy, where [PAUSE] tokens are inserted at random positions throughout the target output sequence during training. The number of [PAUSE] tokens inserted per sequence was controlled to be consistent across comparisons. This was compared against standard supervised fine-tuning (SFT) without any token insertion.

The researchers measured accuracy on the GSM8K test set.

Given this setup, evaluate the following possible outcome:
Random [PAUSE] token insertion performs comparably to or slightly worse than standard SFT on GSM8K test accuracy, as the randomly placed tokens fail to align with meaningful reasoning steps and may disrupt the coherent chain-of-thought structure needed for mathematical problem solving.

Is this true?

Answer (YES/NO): NO